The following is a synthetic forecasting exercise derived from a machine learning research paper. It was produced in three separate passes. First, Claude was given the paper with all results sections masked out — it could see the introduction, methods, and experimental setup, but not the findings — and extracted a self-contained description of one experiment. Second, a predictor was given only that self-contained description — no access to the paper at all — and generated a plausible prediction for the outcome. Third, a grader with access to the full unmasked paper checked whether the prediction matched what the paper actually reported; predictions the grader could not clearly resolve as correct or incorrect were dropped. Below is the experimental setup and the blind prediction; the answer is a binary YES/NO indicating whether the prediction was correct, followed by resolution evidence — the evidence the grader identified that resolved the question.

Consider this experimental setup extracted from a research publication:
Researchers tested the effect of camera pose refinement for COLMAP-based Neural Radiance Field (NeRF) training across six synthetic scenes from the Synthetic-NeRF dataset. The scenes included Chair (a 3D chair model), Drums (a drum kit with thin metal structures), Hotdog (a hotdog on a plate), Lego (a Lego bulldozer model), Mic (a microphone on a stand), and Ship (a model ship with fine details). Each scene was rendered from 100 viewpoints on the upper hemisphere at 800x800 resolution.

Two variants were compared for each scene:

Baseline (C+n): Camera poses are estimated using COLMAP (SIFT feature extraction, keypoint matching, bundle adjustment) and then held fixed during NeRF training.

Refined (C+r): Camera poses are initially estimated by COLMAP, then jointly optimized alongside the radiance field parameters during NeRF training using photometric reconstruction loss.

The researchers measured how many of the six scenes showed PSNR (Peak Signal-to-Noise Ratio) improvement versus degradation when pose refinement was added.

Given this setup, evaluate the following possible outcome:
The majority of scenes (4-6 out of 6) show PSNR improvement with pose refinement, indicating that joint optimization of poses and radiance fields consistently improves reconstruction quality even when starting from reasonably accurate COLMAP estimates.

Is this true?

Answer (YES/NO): YES